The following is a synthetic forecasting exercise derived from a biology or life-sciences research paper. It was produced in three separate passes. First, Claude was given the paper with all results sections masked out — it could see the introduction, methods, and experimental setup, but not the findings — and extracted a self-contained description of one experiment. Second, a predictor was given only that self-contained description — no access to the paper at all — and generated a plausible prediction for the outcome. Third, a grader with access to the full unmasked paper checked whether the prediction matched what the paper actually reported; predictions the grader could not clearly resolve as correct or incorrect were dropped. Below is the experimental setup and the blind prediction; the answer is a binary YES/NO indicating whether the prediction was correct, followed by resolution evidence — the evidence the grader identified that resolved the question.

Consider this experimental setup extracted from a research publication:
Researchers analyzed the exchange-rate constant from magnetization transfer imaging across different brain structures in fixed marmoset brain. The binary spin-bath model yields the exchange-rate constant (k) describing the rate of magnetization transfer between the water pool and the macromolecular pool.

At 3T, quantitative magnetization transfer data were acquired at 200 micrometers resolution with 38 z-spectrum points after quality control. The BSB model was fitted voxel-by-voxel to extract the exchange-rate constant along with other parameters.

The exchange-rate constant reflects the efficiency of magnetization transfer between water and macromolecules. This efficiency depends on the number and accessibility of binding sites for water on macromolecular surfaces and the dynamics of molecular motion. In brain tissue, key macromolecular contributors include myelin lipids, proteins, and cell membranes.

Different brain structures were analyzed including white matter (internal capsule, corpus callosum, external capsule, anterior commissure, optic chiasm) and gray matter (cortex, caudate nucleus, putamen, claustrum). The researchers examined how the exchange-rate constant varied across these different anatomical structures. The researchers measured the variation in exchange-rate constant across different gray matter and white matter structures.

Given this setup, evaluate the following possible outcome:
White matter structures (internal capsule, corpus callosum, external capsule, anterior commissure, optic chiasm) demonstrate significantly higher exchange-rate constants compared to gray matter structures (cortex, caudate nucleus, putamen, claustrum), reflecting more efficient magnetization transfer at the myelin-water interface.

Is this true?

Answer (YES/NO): NO